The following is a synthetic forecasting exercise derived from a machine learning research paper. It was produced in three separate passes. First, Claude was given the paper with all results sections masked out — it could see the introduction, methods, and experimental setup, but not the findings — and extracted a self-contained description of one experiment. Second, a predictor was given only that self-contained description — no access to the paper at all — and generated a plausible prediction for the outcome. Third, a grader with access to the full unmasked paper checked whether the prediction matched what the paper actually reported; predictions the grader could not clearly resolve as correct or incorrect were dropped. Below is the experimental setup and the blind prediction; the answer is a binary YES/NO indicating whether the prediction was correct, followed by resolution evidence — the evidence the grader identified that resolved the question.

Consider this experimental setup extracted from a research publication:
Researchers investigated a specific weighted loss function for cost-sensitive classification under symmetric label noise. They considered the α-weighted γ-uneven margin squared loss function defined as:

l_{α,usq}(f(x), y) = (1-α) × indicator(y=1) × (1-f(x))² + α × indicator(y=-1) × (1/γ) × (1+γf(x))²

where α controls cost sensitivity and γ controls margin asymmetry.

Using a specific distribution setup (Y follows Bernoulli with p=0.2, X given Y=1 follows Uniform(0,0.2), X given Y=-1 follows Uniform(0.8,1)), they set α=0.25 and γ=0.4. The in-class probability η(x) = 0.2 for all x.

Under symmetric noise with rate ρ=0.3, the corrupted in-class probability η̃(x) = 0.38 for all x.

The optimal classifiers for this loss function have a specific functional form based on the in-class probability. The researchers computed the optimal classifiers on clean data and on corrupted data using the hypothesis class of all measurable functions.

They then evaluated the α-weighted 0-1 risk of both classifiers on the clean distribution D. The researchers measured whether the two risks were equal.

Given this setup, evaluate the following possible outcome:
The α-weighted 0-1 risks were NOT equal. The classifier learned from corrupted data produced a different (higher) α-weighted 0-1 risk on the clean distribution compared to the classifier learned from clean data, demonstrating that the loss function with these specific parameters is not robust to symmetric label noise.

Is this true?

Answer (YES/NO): YES